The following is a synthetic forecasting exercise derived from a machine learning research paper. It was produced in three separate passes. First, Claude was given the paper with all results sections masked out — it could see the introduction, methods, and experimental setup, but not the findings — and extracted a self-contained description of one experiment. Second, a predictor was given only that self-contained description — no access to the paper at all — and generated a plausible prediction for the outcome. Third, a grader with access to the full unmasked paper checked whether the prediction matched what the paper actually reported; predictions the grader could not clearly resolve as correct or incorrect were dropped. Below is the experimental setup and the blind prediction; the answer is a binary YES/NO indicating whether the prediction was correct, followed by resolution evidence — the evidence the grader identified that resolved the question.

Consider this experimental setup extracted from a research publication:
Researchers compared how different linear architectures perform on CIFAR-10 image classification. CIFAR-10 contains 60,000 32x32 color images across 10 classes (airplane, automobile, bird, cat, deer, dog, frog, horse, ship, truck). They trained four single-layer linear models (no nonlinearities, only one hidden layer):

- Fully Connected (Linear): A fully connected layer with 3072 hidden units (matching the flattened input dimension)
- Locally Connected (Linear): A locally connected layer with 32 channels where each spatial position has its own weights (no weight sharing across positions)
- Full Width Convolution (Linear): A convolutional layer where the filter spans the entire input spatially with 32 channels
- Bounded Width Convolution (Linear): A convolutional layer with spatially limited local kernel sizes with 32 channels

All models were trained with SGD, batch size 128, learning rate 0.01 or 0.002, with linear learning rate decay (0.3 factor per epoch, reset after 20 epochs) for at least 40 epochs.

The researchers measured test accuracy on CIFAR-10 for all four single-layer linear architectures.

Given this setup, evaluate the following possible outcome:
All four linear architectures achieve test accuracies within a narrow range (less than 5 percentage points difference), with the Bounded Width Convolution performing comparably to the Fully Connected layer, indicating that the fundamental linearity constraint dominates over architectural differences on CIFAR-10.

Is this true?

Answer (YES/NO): NO